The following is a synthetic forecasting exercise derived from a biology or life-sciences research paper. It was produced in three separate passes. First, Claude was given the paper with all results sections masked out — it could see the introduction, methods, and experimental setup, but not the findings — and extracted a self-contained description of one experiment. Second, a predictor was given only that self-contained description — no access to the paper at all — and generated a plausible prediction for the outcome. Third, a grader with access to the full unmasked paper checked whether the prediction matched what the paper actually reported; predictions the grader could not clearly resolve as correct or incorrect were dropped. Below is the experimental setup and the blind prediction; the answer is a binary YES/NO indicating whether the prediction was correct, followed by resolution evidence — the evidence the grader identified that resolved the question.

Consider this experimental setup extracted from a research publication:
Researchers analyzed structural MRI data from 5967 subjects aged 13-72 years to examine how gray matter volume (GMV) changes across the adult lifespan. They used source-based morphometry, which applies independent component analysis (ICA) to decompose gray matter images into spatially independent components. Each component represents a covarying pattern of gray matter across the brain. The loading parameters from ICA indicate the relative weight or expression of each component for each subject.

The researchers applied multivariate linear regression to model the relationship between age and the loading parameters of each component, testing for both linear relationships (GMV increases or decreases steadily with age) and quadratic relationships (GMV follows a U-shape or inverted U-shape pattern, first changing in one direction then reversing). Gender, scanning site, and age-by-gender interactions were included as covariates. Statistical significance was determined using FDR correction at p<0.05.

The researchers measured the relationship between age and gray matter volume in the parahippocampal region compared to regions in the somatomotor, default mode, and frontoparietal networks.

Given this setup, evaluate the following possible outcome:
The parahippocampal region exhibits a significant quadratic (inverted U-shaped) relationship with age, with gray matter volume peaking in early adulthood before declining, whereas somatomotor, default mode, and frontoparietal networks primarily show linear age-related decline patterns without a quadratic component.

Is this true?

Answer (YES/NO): NO